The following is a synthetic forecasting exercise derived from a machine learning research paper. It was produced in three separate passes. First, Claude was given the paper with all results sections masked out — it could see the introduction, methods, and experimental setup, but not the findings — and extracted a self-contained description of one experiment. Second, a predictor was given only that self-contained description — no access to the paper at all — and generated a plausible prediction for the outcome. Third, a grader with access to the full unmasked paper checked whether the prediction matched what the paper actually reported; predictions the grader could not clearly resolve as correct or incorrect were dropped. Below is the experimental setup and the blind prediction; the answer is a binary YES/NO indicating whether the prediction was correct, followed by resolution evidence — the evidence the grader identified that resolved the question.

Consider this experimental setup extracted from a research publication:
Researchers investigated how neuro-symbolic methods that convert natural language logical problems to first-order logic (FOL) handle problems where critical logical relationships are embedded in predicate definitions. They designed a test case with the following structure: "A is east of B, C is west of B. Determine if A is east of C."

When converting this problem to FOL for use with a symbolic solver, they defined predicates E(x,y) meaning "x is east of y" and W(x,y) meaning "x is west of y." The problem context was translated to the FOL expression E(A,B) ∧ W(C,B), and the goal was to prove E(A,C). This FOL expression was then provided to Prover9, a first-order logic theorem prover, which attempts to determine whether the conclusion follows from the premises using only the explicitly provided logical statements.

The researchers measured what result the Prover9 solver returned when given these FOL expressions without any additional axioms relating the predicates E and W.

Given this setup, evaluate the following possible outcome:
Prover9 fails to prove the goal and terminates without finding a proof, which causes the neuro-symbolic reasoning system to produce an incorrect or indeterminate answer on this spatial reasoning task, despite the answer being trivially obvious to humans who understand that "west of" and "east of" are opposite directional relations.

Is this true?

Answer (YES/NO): YES